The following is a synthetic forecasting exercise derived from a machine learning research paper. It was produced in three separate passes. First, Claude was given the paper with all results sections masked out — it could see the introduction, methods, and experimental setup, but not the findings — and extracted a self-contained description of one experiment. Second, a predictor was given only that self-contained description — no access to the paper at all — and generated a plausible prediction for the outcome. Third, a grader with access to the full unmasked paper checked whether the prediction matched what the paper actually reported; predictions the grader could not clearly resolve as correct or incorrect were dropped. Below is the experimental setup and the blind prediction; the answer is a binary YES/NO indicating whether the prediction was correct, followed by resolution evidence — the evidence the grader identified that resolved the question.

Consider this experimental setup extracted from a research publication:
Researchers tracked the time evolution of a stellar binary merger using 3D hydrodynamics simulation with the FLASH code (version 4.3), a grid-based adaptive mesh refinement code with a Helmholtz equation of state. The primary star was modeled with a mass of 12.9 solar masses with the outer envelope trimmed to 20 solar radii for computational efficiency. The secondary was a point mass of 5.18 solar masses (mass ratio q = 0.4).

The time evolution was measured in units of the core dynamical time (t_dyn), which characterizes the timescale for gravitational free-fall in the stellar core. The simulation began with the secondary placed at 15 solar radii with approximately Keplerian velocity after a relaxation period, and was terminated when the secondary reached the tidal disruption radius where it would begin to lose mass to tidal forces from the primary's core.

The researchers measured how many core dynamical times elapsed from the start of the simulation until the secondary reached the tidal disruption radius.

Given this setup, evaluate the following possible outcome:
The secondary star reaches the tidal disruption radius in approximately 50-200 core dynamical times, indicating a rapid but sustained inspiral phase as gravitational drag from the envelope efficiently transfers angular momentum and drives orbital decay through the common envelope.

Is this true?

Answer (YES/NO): NO